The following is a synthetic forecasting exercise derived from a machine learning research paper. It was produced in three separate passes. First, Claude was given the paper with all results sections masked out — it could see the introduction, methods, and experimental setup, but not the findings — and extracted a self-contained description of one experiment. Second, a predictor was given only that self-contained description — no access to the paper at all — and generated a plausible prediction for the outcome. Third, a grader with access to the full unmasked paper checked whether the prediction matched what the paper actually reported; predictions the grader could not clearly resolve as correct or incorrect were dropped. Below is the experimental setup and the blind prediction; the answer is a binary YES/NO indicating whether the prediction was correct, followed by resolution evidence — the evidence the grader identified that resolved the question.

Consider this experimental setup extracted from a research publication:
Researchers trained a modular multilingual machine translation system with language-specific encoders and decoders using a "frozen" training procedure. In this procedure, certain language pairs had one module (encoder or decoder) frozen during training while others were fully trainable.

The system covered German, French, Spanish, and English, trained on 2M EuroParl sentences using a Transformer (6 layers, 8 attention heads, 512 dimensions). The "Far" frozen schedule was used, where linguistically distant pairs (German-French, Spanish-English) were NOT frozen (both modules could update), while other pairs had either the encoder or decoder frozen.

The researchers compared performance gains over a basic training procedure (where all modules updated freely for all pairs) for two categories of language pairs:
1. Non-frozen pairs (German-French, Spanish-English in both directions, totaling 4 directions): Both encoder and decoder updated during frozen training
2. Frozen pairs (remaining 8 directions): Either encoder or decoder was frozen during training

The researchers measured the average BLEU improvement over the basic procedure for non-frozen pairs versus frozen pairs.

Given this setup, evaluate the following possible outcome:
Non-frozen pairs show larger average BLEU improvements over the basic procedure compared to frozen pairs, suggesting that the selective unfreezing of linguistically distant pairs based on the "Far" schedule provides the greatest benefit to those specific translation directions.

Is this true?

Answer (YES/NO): YES